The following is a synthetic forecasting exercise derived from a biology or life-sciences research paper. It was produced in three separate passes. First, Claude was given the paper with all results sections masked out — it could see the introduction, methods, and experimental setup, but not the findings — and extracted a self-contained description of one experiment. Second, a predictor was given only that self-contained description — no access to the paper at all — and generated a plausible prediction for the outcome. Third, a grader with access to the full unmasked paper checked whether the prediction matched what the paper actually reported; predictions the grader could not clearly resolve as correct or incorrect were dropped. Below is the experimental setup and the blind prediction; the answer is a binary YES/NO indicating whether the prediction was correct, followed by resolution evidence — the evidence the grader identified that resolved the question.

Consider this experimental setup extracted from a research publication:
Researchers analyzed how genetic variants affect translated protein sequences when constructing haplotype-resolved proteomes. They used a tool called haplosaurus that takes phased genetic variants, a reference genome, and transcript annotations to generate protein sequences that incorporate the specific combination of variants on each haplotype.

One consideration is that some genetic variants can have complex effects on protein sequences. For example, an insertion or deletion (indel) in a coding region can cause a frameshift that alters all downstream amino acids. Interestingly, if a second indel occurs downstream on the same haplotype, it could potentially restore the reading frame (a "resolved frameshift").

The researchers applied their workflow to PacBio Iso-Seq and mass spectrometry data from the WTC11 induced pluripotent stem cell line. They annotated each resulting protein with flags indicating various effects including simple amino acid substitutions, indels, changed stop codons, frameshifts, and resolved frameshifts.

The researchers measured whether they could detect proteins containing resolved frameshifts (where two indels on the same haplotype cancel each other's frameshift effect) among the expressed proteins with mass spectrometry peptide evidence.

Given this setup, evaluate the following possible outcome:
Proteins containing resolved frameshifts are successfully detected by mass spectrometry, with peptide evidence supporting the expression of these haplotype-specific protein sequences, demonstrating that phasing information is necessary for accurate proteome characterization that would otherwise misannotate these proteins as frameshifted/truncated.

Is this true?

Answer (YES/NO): NO